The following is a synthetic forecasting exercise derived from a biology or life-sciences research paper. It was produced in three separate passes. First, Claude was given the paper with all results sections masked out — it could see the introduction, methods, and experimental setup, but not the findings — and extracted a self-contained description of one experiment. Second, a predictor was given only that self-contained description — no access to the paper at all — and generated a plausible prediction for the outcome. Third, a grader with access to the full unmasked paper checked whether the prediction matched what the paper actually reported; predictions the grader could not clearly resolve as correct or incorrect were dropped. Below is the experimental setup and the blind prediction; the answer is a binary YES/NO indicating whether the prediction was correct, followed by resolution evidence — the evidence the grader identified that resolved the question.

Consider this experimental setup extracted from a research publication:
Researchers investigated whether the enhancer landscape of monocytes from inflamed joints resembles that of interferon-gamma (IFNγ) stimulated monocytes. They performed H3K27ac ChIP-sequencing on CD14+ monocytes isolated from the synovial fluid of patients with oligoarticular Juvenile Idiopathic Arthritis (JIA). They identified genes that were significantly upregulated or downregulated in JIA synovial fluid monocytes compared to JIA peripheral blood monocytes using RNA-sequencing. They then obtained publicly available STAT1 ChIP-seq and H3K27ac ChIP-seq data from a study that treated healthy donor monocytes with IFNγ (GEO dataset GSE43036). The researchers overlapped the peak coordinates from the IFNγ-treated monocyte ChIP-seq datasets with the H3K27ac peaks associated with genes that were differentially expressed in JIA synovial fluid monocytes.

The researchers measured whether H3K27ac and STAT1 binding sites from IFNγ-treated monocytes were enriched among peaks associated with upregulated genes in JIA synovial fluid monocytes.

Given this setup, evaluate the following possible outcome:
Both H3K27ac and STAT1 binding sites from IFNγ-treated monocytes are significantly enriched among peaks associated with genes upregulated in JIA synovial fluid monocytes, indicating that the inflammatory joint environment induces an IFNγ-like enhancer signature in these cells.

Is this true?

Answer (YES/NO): YES